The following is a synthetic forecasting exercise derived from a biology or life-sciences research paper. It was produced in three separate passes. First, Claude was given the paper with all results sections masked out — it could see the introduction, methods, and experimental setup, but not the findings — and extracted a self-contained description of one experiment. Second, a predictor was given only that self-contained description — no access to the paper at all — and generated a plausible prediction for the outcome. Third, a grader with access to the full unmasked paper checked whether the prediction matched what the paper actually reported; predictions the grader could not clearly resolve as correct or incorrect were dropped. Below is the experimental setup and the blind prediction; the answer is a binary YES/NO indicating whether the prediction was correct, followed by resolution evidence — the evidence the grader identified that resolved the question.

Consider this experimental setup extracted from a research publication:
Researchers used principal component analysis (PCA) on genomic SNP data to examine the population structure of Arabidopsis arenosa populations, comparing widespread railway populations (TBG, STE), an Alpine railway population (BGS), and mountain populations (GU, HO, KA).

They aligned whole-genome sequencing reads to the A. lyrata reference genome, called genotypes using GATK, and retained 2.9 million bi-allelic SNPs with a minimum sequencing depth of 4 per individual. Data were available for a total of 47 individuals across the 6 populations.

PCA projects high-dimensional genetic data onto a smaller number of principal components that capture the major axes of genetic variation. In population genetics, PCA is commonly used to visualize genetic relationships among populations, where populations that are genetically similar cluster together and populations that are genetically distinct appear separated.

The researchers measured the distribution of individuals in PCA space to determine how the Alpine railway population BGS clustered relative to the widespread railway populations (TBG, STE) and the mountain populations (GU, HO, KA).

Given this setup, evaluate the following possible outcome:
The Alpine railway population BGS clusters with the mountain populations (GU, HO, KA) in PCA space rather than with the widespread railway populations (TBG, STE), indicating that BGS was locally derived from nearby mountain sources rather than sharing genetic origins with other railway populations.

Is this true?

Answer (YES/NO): NO